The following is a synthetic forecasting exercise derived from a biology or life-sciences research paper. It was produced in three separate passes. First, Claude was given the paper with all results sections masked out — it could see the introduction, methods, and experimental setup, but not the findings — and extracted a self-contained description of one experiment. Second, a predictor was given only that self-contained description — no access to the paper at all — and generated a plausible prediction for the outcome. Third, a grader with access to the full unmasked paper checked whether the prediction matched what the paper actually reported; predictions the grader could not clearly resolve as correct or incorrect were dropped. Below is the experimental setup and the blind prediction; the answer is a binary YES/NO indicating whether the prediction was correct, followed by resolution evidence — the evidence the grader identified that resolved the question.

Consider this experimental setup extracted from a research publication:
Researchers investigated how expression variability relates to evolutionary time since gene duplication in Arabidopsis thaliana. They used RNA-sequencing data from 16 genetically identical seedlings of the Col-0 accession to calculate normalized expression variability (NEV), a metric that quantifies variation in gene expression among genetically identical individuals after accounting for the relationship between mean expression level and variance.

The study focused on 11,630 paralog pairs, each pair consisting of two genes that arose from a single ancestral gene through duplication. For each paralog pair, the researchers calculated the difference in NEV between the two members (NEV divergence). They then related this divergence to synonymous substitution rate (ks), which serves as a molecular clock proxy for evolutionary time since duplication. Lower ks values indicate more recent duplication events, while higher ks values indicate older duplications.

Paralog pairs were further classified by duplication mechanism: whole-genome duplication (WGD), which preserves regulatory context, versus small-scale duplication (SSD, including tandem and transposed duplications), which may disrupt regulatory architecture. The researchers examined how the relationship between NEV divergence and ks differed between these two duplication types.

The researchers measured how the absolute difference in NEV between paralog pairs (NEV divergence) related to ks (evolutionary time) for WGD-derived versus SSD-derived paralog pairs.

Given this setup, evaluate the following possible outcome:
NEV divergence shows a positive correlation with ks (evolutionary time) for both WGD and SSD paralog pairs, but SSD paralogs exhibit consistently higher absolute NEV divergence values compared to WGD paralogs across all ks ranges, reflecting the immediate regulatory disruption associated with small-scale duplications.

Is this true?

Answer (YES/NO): NO